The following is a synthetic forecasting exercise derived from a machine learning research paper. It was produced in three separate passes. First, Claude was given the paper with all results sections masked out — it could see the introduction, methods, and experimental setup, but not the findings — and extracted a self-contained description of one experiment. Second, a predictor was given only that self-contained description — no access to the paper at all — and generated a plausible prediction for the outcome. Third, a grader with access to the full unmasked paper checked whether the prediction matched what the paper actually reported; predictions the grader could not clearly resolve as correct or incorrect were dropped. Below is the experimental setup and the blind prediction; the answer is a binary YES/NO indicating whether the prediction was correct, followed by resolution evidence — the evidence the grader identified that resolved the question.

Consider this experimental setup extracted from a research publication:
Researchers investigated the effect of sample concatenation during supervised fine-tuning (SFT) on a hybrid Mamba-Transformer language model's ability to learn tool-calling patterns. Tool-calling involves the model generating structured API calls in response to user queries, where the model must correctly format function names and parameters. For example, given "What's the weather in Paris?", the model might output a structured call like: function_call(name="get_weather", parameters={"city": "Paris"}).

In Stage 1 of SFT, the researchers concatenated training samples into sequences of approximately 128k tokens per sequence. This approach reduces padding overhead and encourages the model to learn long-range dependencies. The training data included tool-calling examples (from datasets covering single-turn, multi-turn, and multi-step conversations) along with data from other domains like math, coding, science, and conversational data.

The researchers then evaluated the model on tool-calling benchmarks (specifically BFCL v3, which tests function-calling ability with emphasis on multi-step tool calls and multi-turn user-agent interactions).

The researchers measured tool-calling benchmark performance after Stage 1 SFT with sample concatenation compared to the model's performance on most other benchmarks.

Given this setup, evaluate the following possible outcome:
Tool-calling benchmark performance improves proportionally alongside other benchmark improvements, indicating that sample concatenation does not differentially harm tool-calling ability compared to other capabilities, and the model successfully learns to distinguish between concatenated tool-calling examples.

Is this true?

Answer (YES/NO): NO